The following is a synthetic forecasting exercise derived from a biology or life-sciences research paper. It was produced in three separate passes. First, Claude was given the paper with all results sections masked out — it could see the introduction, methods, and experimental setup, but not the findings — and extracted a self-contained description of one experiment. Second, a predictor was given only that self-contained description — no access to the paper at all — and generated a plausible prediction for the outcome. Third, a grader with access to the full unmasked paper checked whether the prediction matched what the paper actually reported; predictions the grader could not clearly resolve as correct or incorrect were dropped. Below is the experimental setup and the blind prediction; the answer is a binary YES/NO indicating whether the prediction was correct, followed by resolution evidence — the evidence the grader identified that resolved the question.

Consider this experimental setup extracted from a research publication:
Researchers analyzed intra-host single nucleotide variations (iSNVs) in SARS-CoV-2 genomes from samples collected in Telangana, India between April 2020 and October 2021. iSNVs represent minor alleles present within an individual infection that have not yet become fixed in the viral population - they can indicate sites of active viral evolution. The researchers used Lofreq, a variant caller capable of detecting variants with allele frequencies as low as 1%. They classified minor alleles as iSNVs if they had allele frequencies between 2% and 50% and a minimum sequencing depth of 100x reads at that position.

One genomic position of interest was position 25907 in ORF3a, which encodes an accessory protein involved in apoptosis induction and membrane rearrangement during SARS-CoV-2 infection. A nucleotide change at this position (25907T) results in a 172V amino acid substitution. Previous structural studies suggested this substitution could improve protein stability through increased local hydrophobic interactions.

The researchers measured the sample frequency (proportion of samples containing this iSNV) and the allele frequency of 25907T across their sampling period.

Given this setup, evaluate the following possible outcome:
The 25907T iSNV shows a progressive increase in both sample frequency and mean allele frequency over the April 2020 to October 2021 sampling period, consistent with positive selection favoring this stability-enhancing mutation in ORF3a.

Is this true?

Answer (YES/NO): YES